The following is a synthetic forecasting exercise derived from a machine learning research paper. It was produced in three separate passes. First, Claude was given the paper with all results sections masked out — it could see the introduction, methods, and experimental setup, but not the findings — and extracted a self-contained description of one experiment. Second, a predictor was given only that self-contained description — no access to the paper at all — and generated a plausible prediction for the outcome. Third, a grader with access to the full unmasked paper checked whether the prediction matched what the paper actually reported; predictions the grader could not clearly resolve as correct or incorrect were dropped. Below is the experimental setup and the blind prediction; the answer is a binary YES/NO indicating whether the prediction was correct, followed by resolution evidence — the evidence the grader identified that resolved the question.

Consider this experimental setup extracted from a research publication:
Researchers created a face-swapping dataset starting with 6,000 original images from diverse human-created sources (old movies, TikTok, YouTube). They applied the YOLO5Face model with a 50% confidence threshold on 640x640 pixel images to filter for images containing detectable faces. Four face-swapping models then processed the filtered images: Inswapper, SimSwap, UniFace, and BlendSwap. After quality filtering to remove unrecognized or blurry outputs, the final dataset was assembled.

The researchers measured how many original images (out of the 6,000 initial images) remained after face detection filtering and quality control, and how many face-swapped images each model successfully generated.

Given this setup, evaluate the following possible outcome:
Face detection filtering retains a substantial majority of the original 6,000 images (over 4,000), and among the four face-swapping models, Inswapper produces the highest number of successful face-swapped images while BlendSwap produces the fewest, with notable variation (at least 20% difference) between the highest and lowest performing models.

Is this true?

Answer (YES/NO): NO